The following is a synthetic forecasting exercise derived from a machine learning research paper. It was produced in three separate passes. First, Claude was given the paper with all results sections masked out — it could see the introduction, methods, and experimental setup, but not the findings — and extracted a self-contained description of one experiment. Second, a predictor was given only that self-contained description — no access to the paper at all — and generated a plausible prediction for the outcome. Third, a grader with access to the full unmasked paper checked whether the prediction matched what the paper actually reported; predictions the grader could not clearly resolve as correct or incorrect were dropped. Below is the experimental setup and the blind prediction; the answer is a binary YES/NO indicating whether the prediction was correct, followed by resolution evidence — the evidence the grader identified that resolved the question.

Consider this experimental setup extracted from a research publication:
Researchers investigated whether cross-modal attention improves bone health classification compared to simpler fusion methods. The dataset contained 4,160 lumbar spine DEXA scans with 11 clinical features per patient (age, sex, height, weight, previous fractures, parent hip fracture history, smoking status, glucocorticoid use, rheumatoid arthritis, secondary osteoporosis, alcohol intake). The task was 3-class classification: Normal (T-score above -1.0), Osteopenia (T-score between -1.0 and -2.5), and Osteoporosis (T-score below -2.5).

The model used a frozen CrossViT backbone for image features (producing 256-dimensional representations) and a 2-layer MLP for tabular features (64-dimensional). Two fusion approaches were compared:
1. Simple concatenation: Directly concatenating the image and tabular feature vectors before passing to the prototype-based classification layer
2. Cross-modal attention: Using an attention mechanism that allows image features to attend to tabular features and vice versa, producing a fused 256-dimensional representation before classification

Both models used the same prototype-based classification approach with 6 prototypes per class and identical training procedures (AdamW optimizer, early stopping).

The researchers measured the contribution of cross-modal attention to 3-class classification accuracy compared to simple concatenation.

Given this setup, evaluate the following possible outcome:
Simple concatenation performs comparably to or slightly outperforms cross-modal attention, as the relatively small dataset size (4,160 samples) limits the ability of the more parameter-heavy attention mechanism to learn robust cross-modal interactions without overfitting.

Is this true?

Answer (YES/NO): NO